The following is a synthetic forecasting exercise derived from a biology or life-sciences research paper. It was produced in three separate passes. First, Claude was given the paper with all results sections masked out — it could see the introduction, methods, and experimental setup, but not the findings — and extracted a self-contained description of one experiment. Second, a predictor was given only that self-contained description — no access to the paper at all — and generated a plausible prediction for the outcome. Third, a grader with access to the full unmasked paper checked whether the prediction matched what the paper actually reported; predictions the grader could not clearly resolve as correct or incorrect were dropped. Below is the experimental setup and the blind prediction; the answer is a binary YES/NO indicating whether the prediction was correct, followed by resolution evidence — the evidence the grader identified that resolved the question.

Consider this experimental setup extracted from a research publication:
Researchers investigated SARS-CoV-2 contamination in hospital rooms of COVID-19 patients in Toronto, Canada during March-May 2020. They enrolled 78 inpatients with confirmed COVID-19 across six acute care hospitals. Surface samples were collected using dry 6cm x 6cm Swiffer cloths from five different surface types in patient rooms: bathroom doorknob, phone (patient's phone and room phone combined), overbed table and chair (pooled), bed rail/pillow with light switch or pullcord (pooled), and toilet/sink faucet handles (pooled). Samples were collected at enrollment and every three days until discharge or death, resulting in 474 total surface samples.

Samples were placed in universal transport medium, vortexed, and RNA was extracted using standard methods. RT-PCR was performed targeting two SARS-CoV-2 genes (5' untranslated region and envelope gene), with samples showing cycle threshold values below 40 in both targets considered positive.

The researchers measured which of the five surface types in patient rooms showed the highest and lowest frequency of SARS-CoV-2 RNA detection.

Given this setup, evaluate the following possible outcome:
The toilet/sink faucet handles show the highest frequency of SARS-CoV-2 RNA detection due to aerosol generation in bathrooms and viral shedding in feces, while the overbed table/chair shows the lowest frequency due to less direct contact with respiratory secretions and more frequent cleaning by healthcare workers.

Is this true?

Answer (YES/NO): NO